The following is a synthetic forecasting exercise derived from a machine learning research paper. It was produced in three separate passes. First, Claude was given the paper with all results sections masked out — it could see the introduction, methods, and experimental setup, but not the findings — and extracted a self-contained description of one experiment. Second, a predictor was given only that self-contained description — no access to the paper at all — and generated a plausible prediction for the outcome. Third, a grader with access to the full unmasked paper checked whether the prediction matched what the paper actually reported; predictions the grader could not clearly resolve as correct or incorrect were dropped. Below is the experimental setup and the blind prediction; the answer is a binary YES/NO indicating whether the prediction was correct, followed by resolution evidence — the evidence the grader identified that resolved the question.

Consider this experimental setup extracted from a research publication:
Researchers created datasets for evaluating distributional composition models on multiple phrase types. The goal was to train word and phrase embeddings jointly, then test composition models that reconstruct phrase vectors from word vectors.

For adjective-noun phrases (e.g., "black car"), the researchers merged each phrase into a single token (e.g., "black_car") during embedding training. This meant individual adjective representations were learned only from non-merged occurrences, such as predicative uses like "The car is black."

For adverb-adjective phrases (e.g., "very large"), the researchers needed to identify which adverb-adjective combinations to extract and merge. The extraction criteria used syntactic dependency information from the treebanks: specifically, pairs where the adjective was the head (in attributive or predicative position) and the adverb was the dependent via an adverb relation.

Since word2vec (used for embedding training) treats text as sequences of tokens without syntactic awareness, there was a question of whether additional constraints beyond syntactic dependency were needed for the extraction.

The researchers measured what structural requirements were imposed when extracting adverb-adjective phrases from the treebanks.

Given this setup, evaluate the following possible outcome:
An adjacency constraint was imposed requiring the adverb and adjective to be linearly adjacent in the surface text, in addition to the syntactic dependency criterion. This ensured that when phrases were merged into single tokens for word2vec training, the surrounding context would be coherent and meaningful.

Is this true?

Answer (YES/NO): YES